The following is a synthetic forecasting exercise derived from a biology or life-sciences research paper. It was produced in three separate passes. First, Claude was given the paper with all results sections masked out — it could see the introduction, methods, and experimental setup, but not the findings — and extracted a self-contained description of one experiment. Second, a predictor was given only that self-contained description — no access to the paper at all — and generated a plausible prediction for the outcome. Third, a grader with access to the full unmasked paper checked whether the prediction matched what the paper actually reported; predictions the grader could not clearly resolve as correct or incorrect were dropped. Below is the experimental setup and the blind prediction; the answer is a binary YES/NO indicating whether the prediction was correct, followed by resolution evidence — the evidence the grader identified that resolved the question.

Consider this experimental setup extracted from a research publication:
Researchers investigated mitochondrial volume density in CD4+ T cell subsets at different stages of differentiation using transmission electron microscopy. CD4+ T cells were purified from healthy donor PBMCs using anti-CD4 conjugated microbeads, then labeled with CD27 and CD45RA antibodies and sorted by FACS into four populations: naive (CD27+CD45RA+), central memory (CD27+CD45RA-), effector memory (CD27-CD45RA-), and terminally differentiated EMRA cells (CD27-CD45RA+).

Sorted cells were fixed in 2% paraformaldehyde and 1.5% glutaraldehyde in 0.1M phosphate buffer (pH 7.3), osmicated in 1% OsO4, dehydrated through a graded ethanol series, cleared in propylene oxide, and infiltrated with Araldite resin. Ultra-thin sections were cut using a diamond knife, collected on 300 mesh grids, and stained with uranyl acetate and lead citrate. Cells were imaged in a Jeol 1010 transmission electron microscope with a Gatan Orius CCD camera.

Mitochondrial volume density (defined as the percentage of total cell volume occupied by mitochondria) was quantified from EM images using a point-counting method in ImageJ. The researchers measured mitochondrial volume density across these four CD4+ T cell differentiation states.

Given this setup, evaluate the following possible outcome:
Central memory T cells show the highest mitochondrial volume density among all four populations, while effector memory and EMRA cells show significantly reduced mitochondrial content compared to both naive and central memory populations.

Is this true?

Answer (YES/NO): NO